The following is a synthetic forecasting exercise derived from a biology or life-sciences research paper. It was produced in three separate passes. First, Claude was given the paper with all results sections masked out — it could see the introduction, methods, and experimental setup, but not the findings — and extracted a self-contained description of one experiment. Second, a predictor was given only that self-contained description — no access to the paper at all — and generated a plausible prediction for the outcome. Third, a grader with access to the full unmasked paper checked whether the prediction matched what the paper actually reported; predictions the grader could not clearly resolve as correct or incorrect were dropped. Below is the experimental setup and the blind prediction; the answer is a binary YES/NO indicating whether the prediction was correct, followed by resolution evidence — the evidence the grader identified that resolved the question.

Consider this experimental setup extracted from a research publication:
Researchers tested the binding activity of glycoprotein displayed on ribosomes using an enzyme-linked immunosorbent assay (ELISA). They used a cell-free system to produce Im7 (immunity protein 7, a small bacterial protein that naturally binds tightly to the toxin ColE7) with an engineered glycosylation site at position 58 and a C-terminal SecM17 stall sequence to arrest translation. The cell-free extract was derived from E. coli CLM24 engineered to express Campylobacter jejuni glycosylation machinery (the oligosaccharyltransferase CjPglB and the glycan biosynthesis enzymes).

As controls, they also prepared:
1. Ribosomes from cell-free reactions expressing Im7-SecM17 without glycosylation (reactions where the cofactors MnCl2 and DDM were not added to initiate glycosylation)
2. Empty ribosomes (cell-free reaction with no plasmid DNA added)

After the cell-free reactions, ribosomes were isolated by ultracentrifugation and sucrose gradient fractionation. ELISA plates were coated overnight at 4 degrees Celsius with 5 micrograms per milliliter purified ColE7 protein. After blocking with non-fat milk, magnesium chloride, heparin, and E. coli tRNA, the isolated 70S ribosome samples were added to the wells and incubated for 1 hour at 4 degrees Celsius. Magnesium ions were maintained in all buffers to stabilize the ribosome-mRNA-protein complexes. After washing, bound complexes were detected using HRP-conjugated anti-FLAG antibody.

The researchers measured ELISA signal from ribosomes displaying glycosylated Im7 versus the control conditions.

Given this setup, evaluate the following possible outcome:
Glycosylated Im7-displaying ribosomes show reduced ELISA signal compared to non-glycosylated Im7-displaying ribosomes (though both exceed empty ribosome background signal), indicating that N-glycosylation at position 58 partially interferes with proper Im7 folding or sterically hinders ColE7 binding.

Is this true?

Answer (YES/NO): NO